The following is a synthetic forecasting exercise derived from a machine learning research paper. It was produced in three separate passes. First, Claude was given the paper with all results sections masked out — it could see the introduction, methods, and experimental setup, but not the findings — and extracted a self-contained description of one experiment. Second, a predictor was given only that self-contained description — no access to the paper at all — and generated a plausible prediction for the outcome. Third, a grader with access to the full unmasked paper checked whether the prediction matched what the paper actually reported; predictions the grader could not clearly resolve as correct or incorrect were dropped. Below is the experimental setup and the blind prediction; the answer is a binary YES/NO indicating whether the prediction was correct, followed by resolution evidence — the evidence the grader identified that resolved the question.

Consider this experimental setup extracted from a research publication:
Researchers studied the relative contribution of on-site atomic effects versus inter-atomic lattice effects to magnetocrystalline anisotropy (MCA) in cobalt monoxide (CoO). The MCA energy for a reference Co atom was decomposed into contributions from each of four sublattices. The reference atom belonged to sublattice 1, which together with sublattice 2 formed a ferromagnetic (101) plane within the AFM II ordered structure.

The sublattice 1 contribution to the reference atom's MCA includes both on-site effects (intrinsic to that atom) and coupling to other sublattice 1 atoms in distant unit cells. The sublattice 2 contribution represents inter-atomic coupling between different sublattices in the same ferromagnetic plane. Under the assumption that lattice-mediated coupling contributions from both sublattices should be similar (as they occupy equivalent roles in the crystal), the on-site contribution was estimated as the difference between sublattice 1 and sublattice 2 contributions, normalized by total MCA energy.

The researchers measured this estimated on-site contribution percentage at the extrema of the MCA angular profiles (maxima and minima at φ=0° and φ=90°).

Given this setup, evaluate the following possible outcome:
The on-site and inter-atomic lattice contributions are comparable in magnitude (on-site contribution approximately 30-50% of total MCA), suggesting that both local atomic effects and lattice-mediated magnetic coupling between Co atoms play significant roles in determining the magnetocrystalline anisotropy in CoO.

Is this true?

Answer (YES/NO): YES